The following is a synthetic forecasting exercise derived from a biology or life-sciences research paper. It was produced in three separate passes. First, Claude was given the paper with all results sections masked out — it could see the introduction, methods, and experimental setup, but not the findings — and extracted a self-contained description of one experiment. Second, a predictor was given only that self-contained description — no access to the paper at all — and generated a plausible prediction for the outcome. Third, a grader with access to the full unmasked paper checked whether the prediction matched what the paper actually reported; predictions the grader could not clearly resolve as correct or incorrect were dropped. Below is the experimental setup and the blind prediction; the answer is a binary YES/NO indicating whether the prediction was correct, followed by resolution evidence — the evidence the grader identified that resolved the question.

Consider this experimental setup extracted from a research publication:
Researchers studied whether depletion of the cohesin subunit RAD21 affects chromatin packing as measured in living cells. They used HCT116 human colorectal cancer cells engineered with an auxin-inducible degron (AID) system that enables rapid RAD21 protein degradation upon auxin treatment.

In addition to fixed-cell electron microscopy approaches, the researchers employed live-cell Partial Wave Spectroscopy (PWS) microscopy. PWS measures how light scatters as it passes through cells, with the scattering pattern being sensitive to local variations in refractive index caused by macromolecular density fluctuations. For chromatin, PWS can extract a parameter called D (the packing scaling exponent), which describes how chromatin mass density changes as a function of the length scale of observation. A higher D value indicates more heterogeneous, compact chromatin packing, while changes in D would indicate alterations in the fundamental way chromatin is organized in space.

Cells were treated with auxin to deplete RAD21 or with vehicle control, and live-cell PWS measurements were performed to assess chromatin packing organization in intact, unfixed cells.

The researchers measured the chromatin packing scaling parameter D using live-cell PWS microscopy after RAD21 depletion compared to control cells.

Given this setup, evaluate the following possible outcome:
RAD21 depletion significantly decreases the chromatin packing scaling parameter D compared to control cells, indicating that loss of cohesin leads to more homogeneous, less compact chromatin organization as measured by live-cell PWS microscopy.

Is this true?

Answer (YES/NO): NO